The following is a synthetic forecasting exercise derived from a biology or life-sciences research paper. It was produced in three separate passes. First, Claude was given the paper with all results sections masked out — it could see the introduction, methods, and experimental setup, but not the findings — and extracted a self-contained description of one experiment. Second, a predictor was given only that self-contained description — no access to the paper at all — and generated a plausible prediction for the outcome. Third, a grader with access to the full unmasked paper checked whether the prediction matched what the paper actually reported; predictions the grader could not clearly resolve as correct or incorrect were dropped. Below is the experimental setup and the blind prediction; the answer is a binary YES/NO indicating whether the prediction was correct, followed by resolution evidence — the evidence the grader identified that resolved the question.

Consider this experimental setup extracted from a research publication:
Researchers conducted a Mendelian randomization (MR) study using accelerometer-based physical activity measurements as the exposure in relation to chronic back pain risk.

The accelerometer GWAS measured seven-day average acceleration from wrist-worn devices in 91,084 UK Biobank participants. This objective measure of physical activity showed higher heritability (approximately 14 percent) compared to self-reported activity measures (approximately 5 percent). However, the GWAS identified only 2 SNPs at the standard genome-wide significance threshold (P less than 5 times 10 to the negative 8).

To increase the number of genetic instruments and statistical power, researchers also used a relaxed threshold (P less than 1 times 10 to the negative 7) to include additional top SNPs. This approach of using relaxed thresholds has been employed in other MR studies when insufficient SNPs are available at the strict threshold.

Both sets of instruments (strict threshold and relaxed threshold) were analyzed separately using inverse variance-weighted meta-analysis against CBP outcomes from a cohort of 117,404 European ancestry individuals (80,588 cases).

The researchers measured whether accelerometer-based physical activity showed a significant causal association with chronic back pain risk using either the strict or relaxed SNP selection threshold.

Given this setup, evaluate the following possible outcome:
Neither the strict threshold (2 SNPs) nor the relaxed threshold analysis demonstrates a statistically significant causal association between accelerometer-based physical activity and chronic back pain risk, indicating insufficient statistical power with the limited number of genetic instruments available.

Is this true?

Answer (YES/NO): YES